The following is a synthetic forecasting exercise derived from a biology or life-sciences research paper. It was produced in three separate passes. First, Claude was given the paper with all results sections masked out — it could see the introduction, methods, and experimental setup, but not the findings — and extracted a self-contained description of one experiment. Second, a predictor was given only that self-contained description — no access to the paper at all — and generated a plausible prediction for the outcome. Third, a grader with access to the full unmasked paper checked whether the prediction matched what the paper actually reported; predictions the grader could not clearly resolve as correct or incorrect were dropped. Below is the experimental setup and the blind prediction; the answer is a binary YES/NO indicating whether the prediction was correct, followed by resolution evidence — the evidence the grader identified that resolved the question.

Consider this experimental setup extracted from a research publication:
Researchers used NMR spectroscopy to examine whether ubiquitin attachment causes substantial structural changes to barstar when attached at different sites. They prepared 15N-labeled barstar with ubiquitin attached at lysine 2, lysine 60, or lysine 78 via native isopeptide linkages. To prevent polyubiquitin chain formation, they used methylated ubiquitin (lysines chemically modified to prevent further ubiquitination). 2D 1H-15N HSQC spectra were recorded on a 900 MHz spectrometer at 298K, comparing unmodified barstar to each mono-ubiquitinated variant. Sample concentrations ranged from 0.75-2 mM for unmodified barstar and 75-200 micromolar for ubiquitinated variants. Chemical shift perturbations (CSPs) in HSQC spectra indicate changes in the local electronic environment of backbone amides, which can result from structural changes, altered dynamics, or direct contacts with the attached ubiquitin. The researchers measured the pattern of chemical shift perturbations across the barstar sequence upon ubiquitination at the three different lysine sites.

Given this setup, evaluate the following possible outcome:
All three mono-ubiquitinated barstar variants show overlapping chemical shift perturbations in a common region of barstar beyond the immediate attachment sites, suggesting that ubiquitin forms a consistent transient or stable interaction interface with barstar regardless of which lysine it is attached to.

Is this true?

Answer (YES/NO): NO